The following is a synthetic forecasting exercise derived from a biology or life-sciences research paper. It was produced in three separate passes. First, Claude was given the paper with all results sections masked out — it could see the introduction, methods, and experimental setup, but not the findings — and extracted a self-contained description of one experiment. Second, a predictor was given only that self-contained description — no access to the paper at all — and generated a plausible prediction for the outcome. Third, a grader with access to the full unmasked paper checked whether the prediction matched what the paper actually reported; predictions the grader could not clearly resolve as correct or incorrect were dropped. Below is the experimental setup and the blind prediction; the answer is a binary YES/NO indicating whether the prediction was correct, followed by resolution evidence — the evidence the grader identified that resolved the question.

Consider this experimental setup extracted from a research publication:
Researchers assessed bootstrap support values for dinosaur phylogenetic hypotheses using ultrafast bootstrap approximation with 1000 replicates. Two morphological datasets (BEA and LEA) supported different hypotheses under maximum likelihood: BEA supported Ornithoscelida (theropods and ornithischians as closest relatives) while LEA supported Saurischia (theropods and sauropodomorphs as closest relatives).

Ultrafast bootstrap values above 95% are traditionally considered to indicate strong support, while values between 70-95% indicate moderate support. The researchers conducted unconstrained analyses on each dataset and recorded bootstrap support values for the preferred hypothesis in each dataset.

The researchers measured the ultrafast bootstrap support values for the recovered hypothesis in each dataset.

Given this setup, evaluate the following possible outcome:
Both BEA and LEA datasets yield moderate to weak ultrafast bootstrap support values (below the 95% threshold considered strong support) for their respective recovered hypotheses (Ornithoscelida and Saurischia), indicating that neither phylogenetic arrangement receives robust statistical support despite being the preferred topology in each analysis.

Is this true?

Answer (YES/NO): NO